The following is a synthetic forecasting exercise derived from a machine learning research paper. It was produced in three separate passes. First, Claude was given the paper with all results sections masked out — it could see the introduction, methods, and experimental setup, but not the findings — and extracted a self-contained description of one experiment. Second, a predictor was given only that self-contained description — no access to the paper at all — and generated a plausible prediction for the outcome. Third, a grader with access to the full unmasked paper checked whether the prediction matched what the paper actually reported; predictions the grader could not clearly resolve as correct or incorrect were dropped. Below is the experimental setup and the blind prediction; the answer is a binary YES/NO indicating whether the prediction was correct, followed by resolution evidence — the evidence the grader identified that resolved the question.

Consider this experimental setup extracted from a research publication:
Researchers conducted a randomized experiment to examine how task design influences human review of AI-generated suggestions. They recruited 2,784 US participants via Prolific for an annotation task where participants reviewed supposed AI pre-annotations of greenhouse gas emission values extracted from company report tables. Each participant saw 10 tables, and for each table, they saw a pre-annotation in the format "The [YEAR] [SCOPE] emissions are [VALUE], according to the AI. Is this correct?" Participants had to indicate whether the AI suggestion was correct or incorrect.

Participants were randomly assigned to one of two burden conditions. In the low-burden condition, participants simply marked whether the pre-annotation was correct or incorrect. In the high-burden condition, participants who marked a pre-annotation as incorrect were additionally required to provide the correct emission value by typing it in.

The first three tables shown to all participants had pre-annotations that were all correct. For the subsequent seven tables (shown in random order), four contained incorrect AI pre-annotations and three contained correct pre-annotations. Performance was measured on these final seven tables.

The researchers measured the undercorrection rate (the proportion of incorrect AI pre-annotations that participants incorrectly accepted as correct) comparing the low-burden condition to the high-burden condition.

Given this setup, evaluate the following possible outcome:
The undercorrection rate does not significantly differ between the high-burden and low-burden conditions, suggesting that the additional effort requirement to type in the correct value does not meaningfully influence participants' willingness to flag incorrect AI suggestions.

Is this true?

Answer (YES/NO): NO